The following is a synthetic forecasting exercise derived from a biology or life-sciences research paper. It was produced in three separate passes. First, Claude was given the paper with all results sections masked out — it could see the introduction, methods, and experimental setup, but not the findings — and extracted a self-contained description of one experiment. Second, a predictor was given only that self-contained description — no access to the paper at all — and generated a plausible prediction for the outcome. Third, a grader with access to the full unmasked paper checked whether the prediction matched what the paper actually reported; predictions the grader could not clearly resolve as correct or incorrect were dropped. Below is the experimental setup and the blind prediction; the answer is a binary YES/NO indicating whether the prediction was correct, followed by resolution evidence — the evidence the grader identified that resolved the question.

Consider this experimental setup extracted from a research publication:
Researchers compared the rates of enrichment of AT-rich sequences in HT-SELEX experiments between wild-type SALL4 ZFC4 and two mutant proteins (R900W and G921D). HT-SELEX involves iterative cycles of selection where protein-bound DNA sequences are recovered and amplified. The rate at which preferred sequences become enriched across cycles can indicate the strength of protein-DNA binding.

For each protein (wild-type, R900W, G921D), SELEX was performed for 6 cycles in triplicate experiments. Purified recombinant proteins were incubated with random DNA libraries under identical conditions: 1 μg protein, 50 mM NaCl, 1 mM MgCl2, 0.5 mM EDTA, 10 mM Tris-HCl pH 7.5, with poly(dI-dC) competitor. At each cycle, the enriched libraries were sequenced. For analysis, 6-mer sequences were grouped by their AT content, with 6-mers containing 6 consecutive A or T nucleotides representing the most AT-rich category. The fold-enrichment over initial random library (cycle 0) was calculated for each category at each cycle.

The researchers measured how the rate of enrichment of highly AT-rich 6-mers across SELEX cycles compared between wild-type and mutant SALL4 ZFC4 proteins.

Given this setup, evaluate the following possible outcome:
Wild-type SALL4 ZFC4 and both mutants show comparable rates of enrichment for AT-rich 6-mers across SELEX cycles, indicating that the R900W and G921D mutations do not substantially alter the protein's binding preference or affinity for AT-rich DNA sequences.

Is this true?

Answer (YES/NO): NO